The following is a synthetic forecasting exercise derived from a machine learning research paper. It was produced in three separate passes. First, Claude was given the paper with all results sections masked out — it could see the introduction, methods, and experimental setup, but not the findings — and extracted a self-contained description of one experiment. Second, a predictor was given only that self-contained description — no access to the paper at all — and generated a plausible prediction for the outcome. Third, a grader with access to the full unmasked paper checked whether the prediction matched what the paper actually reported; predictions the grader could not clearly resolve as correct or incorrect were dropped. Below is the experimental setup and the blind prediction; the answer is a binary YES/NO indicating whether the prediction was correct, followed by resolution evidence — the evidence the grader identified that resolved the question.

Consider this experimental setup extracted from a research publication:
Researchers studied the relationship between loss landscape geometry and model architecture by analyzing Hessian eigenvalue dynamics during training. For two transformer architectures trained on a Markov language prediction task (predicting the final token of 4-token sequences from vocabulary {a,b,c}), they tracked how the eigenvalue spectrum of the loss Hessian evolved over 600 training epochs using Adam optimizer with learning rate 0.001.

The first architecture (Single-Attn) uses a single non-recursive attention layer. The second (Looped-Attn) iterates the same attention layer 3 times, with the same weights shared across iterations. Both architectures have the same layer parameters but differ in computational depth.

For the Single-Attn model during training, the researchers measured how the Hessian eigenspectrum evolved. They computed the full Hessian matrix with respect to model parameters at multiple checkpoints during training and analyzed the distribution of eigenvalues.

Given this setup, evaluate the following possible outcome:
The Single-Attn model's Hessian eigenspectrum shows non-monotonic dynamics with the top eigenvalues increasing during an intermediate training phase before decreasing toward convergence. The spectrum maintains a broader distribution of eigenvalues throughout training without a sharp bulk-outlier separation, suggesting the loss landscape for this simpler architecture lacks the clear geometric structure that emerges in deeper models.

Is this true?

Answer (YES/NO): NO